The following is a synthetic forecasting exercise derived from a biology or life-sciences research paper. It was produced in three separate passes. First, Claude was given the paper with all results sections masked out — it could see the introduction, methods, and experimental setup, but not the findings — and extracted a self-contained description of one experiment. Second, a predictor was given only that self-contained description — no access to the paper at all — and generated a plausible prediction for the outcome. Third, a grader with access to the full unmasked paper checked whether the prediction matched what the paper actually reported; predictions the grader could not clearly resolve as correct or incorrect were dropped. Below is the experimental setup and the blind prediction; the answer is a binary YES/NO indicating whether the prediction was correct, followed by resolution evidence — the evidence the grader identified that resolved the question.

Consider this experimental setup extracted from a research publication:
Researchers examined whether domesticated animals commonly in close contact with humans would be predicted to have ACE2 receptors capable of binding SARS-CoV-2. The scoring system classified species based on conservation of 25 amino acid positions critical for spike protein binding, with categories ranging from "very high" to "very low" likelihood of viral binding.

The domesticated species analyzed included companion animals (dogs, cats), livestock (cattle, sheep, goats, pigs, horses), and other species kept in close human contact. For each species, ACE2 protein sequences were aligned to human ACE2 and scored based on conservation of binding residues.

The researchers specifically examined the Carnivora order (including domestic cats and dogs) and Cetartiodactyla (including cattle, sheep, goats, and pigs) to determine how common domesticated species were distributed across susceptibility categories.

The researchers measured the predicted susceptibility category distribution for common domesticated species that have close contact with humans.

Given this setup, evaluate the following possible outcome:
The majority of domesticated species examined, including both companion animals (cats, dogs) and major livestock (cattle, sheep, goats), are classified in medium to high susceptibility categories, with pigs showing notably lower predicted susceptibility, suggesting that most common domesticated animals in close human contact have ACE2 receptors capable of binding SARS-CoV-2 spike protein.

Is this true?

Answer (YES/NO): NO